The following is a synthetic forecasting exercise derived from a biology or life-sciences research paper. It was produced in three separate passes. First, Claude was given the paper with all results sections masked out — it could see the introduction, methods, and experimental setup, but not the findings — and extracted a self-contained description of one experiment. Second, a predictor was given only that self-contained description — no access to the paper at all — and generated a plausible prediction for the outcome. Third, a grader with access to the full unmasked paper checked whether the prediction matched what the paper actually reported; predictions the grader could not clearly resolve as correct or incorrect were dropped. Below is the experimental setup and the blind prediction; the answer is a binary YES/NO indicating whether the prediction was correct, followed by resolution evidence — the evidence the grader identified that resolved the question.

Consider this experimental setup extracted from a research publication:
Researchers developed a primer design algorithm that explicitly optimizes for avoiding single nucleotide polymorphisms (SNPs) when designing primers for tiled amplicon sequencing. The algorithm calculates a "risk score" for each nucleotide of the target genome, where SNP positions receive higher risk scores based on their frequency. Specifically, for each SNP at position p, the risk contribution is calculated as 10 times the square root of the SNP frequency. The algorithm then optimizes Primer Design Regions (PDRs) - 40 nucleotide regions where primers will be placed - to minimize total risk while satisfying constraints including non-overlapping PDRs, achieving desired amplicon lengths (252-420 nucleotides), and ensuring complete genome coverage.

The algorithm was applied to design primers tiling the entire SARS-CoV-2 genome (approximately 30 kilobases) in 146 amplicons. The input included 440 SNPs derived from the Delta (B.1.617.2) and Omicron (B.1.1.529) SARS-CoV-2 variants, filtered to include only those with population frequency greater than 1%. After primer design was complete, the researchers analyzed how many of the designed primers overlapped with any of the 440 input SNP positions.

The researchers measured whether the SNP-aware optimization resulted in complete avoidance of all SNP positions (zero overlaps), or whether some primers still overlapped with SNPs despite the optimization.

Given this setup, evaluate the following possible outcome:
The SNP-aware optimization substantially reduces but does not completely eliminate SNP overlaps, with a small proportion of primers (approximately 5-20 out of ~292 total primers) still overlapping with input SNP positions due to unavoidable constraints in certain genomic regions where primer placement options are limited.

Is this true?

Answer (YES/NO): NO